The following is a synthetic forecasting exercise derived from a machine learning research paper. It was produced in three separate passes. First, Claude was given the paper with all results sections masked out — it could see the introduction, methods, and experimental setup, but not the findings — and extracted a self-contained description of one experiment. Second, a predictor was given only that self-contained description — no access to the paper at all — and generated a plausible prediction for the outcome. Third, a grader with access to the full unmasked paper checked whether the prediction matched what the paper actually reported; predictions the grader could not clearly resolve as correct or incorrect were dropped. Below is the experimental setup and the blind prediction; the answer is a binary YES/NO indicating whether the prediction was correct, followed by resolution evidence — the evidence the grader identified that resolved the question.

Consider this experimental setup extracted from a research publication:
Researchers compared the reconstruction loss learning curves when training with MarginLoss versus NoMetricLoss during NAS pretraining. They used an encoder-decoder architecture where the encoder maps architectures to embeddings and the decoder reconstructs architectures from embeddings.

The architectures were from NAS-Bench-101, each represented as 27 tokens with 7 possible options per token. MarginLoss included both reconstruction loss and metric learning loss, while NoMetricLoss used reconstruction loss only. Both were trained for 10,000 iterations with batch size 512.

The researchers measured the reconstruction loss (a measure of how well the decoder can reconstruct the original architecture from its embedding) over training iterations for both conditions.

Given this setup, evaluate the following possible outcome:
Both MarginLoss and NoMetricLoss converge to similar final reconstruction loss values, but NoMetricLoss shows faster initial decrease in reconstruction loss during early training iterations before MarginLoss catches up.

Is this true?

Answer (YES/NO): NO